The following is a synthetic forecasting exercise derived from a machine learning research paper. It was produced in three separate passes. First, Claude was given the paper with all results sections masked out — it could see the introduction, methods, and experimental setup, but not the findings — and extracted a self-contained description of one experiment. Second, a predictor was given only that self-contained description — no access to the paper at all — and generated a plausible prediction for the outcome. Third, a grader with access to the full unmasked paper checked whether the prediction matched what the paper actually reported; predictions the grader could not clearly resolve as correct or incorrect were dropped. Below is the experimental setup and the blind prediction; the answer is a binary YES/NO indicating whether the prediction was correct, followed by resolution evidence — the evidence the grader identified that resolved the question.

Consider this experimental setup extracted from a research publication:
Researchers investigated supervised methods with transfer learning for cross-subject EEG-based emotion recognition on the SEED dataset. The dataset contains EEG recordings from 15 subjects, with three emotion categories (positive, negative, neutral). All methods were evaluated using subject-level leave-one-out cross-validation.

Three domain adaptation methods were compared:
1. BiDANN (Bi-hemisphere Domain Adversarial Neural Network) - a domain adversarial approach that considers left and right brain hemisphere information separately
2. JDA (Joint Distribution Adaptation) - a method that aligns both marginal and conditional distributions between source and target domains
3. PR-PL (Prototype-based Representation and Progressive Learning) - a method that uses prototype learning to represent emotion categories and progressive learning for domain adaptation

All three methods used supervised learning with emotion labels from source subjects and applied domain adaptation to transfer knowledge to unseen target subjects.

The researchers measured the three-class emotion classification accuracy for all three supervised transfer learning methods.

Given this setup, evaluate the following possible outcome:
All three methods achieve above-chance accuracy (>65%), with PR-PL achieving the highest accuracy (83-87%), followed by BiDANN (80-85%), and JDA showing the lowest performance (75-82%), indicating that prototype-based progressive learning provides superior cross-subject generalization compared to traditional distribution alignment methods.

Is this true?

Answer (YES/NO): NO